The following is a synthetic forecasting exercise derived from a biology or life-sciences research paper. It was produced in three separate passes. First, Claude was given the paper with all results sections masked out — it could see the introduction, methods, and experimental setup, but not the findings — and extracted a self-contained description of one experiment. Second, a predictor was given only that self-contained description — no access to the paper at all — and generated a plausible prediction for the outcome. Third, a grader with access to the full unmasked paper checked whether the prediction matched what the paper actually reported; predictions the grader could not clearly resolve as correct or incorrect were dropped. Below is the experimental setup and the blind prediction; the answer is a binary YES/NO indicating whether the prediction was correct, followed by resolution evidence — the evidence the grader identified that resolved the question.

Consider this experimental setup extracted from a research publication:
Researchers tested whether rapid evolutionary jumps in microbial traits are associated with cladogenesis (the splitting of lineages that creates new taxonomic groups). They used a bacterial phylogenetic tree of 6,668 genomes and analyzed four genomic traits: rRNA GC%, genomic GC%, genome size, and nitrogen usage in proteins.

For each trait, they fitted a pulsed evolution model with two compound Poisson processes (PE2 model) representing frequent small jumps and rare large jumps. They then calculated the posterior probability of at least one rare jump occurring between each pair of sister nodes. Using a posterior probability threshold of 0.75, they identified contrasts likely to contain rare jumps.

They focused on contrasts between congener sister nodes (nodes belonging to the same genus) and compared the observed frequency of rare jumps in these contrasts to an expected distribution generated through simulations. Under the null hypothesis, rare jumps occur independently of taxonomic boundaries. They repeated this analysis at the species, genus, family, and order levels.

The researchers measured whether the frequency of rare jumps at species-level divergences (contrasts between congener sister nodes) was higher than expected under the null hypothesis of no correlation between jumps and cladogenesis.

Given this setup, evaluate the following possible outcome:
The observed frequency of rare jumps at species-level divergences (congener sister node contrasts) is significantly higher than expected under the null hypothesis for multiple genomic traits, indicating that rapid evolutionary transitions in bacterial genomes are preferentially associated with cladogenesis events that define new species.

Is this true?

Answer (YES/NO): NO